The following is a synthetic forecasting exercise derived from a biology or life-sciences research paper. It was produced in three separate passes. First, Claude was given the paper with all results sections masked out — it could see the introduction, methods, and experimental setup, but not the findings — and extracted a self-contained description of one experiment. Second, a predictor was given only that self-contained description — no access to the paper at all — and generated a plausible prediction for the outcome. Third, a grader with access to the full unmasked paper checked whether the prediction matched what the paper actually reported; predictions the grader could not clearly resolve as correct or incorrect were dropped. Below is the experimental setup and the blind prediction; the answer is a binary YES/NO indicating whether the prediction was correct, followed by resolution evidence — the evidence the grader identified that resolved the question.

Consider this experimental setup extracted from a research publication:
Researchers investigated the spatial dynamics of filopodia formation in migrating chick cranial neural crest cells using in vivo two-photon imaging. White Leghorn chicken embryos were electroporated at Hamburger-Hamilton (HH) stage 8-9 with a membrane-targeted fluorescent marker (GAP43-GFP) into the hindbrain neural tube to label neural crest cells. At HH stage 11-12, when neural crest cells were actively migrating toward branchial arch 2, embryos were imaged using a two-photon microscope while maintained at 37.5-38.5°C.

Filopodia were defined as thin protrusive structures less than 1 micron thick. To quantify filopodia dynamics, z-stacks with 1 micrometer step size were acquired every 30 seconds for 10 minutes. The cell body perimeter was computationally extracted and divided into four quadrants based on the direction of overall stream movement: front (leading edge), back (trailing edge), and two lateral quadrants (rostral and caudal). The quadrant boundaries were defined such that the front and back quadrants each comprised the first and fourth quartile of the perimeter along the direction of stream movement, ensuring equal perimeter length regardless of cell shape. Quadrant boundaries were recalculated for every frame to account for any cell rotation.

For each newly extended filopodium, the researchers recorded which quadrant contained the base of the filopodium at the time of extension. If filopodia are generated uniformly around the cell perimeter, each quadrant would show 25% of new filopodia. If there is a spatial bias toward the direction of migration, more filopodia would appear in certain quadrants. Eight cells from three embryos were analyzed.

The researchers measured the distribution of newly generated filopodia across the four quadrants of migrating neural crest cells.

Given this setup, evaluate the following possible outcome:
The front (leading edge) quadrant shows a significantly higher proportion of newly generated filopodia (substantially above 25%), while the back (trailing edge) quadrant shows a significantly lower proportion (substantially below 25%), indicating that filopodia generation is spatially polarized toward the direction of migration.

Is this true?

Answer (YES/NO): YES